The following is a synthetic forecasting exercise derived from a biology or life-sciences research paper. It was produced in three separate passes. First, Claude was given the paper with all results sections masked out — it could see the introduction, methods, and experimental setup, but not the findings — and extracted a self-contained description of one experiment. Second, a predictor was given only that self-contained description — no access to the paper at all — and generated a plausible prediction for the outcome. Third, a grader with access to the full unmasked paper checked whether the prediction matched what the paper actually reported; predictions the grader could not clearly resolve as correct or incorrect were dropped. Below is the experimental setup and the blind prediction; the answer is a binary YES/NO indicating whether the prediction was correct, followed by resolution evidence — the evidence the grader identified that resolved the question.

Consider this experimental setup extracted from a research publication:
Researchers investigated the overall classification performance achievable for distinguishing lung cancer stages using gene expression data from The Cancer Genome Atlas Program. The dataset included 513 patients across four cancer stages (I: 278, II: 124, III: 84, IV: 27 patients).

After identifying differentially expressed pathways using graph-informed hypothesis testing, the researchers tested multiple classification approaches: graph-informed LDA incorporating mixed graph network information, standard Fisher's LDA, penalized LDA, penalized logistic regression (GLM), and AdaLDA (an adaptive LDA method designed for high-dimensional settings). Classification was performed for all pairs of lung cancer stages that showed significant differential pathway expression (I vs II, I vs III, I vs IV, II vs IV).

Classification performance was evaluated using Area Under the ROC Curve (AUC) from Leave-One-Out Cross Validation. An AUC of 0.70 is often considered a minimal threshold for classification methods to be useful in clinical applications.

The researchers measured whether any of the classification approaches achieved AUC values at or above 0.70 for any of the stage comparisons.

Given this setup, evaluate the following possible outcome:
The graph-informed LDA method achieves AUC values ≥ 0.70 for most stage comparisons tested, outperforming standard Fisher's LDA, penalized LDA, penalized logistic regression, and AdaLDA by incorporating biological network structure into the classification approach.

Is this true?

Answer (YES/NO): NO